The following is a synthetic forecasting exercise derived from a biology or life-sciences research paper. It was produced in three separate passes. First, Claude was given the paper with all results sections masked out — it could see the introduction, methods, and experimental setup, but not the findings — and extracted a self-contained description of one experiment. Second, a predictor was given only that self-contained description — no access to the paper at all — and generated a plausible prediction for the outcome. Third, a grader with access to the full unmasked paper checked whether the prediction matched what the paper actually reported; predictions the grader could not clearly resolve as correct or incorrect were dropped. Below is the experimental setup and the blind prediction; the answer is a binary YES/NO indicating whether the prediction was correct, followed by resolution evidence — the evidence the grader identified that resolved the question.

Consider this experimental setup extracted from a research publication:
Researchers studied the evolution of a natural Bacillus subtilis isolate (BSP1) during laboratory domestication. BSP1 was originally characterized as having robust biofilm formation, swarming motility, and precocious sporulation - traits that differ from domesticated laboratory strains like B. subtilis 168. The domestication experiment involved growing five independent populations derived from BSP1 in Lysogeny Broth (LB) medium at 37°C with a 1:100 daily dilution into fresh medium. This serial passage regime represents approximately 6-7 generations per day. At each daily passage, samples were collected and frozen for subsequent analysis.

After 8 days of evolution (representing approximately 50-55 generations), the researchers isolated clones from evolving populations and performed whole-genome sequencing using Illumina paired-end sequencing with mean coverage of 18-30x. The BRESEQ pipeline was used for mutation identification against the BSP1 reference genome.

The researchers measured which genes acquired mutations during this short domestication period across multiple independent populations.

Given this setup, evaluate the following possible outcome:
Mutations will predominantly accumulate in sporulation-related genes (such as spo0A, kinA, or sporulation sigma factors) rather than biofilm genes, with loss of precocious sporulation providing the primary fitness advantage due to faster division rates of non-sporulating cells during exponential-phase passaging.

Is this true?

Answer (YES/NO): NO